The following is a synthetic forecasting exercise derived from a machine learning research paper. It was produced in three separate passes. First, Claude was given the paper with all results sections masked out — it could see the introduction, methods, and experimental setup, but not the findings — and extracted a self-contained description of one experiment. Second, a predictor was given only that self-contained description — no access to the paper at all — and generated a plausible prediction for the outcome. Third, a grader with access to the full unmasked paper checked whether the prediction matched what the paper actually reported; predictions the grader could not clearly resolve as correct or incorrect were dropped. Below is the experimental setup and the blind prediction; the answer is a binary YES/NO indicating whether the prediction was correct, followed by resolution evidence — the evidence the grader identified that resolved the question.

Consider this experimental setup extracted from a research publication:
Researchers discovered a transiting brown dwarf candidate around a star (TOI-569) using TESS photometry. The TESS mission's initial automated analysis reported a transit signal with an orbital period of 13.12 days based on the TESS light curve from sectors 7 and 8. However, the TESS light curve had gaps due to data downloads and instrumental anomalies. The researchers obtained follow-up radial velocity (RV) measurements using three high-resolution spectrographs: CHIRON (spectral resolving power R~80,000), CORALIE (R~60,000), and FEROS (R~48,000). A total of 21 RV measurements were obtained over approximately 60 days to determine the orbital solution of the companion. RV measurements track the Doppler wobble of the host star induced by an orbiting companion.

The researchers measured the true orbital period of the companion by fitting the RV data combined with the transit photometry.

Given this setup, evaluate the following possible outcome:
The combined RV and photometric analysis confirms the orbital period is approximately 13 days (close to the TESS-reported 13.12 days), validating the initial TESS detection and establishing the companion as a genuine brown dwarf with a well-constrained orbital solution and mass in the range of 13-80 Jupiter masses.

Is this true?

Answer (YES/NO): NO